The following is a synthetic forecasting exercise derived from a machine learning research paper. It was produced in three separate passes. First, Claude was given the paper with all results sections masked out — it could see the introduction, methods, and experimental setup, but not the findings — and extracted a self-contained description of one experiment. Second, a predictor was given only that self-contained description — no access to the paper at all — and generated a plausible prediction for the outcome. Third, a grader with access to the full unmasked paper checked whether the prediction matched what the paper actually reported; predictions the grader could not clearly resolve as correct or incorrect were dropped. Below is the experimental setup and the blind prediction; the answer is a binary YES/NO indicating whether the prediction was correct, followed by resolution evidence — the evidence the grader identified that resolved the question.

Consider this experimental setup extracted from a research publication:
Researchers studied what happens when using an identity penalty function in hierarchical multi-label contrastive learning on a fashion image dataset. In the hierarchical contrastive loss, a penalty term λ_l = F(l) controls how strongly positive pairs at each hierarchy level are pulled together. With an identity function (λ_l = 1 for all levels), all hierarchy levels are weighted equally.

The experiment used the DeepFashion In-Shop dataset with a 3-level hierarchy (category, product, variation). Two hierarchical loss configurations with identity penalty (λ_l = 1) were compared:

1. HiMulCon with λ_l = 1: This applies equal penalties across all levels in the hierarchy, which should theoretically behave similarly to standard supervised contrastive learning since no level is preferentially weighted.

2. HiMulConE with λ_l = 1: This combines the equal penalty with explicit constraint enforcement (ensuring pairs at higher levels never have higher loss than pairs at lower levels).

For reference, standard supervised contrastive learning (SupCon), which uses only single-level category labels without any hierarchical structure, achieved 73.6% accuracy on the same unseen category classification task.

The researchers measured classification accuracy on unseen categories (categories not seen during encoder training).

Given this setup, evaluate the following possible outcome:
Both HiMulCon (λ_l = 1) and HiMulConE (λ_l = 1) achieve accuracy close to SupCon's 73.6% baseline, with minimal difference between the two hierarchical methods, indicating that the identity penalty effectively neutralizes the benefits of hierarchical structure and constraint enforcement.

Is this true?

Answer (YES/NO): NO